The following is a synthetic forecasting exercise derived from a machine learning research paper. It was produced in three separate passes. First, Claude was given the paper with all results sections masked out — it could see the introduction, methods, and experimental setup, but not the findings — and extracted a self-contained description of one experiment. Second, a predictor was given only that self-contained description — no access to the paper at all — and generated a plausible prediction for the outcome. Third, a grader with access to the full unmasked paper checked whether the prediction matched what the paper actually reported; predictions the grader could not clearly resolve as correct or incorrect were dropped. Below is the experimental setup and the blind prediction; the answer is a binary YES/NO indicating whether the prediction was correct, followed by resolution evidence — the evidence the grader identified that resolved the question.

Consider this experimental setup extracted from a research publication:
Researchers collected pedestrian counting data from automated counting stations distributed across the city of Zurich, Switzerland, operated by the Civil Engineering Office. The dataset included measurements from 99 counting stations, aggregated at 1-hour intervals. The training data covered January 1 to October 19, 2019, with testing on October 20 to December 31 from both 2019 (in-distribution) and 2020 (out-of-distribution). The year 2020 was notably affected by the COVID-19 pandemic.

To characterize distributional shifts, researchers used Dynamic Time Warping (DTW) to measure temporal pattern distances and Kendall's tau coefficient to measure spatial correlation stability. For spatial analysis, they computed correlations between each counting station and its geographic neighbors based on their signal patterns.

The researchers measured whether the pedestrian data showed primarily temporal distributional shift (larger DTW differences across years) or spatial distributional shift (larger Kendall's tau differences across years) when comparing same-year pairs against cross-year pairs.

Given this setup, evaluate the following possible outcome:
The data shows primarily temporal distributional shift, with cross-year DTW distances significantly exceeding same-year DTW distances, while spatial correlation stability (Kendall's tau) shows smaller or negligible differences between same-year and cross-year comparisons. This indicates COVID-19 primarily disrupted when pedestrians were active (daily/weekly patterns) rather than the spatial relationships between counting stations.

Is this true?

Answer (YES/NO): NO